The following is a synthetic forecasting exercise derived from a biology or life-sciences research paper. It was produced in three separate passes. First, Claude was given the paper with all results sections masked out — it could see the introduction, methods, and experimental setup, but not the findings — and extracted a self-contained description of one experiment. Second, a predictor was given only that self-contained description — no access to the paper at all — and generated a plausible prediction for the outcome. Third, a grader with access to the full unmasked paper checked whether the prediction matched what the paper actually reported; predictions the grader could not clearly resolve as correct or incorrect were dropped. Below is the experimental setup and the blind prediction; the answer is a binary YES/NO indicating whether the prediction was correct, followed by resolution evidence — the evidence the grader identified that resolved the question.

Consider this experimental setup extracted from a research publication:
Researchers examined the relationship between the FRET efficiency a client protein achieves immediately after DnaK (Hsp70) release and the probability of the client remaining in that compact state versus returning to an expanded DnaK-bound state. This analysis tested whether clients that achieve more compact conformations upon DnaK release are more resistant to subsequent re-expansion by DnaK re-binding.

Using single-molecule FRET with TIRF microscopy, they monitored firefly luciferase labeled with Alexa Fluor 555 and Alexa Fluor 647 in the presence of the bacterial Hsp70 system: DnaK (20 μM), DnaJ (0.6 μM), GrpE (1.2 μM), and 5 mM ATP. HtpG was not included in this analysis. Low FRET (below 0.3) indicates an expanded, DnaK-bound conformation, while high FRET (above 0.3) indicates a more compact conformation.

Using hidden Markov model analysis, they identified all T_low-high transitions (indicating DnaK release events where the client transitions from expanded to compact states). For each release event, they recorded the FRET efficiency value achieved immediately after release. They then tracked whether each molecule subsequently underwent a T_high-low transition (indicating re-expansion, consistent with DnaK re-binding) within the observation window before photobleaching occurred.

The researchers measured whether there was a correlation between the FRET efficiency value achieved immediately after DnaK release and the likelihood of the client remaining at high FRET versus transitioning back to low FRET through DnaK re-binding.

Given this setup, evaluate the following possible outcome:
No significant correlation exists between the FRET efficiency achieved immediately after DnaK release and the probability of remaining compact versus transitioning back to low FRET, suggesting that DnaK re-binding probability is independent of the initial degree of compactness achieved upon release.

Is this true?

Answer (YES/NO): NO